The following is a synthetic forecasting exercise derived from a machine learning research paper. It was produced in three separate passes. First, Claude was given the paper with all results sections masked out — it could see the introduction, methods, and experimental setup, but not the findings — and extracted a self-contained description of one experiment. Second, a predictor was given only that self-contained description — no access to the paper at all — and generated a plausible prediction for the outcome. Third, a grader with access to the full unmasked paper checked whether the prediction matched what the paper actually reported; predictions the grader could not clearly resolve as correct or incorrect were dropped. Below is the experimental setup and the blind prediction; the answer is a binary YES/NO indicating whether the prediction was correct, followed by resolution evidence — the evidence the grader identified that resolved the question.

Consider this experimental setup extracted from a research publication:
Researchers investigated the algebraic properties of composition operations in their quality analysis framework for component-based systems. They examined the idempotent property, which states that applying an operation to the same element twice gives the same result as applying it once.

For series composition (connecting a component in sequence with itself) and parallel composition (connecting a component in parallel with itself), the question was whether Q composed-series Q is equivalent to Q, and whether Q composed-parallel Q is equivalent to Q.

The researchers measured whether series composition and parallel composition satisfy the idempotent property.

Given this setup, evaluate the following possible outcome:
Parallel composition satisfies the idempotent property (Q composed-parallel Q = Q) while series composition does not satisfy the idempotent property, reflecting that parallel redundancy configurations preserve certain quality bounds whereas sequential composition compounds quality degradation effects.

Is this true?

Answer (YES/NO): YES